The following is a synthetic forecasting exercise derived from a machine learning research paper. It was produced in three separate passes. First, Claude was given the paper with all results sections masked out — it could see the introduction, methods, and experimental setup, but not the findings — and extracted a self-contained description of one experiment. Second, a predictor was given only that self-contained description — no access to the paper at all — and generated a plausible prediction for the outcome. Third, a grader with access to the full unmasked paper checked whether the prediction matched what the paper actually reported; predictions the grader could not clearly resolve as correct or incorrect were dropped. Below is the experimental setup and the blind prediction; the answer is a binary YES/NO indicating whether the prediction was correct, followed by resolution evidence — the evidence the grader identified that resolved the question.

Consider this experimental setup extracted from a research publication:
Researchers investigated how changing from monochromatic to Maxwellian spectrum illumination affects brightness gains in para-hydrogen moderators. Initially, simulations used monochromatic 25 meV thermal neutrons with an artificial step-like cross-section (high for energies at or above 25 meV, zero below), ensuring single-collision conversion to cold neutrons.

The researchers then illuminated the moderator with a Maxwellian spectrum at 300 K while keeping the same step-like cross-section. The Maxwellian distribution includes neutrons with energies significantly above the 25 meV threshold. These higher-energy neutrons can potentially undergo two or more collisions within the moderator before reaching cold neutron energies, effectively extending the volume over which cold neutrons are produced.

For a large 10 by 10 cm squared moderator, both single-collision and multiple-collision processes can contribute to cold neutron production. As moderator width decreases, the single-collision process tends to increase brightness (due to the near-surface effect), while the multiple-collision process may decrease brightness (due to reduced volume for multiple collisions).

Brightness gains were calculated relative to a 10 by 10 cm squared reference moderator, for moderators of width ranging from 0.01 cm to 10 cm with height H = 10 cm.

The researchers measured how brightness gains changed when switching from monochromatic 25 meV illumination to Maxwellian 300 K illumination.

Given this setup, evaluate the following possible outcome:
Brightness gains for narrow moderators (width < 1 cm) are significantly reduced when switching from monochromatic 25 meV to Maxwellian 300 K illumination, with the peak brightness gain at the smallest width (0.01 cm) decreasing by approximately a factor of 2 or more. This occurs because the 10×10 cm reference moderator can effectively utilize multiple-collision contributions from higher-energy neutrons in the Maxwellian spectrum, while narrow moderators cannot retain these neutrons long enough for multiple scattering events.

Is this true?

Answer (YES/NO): YES